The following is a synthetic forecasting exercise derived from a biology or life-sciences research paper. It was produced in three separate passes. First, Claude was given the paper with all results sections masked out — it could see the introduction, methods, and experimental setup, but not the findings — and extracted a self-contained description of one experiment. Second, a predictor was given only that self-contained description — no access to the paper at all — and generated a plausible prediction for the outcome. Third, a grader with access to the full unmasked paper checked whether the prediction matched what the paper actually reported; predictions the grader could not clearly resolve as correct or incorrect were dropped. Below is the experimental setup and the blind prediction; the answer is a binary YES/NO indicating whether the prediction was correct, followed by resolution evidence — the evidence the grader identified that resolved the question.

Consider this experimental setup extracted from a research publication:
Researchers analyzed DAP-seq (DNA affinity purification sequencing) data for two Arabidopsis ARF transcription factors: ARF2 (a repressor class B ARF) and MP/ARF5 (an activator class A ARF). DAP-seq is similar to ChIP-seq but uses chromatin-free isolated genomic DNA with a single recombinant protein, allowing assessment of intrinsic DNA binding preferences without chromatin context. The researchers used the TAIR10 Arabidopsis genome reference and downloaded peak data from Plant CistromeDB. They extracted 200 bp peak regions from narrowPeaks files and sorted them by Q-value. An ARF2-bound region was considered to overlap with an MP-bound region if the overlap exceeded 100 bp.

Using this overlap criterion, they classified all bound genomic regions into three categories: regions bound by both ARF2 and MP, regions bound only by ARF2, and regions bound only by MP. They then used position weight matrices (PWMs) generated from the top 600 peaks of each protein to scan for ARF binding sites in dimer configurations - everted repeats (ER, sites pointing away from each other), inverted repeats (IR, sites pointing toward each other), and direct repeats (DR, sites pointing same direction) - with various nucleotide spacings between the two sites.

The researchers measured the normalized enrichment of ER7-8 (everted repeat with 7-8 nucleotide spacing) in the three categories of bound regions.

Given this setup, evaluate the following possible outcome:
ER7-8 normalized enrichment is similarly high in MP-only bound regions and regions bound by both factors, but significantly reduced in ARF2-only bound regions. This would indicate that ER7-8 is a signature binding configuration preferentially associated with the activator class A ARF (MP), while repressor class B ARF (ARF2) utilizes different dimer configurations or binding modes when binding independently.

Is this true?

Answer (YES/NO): NO